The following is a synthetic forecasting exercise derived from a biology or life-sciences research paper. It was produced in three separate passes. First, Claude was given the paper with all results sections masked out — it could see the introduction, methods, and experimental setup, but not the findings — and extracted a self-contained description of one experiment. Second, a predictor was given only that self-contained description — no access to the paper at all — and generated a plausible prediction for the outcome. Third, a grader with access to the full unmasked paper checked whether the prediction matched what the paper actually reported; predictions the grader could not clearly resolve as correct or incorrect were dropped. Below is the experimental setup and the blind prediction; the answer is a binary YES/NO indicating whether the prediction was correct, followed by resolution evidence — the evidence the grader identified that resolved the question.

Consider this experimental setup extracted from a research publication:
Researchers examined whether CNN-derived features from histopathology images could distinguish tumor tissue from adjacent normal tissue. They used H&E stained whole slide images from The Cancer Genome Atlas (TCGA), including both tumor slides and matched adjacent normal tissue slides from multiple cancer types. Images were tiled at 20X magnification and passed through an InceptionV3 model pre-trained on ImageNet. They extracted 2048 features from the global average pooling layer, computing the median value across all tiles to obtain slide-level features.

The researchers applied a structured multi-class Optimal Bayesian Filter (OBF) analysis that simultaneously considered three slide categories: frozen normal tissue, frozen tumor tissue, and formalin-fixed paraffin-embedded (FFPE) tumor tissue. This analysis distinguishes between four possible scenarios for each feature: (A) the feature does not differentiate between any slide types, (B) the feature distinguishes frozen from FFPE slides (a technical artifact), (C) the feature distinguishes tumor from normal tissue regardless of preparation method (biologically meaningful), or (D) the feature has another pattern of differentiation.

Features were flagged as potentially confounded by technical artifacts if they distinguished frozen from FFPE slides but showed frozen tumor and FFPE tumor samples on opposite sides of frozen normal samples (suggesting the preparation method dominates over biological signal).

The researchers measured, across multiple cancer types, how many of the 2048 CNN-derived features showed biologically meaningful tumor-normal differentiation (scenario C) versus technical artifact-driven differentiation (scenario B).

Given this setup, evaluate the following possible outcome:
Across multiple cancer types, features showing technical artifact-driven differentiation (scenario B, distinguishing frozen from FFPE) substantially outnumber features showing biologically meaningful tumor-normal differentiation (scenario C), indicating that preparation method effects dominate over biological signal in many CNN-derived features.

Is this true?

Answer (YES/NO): NO